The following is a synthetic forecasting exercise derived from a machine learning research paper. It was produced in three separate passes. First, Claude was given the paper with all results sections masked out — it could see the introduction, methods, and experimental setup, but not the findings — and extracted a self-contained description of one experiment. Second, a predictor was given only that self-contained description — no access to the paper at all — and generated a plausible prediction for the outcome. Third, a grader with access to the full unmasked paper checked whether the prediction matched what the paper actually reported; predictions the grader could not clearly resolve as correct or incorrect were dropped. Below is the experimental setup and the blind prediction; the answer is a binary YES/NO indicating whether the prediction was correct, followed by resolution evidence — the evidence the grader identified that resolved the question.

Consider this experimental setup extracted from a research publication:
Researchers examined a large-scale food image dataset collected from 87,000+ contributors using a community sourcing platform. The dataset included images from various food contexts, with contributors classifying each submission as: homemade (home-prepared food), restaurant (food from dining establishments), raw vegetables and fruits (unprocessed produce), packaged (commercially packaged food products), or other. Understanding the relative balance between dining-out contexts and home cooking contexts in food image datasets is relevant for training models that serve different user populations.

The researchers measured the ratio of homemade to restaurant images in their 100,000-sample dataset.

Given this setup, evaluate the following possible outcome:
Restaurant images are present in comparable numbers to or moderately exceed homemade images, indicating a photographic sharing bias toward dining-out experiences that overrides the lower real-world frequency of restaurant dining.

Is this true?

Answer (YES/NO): NO